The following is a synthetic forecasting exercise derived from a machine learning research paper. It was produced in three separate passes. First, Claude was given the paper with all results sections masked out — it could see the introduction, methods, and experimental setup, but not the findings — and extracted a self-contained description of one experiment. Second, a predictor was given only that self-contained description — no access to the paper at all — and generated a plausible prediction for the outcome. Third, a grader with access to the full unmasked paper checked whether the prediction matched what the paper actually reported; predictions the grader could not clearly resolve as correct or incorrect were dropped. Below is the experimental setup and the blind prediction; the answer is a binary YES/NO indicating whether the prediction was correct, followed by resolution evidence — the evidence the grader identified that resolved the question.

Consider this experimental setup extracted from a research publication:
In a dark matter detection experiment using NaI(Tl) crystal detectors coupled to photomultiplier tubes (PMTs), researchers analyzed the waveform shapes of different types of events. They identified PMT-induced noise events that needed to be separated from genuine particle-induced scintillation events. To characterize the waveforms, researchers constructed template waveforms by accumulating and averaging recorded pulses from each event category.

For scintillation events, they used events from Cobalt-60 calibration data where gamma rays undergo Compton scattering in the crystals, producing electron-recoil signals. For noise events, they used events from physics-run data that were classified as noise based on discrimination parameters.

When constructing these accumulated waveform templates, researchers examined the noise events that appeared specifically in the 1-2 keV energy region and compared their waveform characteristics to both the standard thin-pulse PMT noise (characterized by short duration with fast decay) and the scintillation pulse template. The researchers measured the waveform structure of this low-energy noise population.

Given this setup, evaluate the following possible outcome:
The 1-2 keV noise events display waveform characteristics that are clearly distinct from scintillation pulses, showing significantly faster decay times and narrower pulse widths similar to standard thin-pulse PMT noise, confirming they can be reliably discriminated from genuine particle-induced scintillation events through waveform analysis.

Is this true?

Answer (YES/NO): NO